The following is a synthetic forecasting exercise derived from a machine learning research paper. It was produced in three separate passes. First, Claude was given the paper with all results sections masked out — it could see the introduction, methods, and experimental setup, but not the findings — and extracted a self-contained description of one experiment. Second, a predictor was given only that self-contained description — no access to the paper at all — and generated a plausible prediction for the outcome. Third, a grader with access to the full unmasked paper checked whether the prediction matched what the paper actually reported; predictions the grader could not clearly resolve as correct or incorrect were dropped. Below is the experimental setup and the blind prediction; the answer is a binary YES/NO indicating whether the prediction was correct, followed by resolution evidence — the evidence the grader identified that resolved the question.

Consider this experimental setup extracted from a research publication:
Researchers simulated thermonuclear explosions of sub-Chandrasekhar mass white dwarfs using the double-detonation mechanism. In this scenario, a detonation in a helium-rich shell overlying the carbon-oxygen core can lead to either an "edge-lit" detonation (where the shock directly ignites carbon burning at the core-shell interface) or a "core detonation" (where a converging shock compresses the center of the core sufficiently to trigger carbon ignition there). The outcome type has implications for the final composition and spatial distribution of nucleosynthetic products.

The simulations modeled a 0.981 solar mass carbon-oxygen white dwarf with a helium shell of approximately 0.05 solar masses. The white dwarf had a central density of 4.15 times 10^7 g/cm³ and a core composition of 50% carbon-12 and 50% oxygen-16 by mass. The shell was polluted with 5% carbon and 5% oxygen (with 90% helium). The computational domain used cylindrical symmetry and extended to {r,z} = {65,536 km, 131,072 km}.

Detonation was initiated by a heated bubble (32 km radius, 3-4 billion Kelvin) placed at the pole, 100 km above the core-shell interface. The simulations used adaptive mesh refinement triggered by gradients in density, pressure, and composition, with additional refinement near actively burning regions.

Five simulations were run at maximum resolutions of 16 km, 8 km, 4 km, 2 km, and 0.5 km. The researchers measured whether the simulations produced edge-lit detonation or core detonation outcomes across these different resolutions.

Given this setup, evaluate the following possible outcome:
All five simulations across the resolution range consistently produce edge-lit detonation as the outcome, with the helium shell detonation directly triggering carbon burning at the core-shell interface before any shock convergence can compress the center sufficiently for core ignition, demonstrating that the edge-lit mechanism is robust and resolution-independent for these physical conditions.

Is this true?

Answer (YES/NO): NO